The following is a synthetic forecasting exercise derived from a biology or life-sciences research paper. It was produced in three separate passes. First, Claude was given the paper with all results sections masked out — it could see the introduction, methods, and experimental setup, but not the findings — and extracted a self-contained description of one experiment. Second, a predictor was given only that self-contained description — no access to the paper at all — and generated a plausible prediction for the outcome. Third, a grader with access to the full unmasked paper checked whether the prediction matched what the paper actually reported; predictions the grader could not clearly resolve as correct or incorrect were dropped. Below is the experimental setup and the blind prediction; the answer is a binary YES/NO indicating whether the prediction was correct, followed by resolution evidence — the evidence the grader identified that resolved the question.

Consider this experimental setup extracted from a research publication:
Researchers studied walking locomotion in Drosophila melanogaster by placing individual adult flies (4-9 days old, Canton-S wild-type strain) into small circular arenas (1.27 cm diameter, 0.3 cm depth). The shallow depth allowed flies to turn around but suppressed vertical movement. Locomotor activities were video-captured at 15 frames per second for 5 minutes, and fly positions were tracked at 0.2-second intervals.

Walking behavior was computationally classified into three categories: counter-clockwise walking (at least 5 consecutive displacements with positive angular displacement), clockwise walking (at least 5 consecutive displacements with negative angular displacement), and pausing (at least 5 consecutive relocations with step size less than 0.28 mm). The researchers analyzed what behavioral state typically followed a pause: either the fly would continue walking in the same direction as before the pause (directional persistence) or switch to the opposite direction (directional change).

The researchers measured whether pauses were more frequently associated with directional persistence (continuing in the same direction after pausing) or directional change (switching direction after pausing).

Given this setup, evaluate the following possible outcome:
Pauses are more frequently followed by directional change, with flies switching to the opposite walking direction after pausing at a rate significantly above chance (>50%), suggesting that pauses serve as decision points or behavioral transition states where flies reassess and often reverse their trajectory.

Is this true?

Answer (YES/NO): NO